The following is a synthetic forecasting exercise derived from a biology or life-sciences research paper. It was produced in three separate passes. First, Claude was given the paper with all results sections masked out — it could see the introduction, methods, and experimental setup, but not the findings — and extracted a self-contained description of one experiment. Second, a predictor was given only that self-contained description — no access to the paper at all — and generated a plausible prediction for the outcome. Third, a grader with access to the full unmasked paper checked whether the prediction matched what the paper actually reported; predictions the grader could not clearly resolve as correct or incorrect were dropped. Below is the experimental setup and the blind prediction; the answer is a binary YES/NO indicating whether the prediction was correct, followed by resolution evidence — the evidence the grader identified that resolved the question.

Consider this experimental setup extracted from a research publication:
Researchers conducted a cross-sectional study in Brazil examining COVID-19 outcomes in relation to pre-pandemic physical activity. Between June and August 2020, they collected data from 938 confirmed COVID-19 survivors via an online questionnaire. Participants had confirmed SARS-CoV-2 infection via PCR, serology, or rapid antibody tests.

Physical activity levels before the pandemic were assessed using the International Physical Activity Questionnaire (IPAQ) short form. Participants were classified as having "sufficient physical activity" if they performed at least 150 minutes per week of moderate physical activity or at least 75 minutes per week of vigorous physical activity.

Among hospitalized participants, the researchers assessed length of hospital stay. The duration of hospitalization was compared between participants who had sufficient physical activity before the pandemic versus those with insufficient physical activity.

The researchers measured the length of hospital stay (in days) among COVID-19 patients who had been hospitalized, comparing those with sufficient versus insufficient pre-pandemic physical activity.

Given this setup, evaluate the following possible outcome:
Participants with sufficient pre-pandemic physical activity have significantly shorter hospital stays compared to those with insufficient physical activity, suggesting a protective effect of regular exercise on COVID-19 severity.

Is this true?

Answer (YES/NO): NO